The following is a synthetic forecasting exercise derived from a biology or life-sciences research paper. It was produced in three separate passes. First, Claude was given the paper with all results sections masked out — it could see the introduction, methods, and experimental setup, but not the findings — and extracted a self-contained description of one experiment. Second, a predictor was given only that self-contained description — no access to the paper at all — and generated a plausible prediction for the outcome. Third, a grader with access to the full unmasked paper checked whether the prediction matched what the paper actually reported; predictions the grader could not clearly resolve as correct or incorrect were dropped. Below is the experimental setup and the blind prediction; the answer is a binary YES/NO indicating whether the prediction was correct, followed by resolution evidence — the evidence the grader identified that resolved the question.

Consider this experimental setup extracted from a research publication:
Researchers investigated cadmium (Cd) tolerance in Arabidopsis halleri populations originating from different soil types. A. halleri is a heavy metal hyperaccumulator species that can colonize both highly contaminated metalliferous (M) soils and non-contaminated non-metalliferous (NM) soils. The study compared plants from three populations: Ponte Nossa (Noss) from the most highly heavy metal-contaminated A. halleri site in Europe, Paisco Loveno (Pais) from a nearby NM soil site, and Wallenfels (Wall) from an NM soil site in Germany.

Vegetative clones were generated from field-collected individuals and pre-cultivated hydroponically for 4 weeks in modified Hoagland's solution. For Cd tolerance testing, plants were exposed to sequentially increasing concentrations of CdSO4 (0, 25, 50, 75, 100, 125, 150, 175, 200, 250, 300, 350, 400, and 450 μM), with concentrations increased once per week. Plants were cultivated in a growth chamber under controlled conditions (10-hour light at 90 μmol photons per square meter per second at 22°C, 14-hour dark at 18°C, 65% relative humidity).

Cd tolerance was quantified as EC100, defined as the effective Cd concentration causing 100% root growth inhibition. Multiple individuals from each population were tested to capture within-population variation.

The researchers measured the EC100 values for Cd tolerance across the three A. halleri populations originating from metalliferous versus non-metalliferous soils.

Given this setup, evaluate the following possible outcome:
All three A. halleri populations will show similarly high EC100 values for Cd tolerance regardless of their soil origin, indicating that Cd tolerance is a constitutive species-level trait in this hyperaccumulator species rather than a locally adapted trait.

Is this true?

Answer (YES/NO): NO